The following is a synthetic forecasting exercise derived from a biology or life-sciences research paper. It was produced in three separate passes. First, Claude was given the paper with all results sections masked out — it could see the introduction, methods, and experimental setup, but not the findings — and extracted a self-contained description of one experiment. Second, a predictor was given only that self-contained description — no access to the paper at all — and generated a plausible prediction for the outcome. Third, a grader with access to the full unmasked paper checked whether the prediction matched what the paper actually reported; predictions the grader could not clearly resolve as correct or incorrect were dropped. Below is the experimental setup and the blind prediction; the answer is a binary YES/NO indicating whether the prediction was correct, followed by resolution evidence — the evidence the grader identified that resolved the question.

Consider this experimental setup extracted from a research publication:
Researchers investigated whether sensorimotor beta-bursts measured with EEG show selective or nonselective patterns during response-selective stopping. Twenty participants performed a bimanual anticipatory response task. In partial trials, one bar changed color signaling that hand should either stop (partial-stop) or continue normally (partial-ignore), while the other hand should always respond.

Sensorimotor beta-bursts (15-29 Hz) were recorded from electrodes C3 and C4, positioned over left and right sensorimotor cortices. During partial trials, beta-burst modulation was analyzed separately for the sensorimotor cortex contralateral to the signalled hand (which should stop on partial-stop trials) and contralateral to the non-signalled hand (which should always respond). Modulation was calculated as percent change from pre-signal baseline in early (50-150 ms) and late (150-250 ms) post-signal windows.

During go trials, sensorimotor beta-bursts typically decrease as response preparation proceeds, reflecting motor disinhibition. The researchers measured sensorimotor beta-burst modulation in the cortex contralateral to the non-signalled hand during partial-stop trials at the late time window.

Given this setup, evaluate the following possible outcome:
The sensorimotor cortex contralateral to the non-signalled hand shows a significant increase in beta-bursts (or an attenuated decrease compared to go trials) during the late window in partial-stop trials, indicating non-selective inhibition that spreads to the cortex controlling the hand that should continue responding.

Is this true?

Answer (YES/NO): NO